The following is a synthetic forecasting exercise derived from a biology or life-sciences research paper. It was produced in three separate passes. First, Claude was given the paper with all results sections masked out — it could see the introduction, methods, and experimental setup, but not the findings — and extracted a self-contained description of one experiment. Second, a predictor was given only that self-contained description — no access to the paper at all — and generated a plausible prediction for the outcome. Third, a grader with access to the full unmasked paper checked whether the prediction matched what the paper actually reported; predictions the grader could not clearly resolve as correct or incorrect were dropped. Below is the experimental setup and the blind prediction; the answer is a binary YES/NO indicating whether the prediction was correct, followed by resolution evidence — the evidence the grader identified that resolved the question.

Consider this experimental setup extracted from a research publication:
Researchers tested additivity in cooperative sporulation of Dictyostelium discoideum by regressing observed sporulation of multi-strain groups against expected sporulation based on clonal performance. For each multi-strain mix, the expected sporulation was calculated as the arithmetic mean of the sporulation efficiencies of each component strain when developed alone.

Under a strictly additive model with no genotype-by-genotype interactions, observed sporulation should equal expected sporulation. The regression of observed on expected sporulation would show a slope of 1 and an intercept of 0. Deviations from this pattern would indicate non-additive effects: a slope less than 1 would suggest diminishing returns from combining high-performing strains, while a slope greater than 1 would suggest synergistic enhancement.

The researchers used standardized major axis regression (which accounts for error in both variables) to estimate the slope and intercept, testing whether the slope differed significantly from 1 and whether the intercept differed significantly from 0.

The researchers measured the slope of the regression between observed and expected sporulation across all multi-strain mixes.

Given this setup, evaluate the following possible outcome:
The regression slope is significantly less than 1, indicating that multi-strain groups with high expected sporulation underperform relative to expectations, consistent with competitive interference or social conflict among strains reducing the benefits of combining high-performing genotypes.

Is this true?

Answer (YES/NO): NO